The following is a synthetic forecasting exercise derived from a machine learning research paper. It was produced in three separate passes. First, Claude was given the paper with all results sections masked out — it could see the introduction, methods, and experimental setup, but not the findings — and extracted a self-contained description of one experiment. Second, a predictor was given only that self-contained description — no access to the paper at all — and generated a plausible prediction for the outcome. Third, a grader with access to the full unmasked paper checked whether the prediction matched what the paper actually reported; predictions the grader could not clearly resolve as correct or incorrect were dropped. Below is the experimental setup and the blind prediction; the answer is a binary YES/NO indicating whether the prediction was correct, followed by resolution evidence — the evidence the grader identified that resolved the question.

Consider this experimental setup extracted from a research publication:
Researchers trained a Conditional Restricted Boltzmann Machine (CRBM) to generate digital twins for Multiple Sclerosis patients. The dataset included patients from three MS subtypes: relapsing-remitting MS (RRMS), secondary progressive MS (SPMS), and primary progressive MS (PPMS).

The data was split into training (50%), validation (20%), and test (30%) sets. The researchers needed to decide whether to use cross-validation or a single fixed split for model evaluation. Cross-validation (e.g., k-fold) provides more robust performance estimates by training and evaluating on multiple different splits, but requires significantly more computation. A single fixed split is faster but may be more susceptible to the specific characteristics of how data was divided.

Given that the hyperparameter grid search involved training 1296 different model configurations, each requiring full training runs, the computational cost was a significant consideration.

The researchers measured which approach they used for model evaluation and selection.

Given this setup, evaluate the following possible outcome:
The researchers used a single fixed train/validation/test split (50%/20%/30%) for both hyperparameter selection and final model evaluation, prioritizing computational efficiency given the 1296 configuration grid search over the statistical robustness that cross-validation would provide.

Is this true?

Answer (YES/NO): YES